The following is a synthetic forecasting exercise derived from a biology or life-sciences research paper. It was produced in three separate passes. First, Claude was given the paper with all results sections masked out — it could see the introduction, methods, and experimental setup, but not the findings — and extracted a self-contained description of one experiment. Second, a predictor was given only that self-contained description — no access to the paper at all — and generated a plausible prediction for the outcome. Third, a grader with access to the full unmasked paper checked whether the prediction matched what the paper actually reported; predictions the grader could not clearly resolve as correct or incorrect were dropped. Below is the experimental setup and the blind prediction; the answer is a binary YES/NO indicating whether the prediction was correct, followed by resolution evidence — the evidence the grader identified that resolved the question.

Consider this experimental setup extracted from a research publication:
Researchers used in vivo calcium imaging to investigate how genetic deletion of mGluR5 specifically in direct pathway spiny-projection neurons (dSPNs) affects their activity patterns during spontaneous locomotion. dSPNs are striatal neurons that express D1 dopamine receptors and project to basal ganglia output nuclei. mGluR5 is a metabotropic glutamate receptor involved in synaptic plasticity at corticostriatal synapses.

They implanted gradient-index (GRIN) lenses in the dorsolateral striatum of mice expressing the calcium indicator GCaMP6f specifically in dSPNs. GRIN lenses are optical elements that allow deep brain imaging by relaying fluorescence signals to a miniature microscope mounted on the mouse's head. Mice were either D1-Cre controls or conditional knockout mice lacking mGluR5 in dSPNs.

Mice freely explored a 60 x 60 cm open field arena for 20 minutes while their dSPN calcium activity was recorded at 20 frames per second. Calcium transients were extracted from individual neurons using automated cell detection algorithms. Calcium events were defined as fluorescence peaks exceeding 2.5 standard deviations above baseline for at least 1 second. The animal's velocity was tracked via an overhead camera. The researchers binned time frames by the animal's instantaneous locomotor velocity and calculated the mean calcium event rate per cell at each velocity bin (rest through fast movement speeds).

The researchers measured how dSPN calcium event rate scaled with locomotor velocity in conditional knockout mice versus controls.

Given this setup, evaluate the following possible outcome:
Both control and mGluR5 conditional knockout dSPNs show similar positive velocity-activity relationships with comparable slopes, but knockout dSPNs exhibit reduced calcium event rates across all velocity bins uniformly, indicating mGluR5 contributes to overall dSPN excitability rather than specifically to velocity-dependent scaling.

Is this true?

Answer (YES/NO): NO